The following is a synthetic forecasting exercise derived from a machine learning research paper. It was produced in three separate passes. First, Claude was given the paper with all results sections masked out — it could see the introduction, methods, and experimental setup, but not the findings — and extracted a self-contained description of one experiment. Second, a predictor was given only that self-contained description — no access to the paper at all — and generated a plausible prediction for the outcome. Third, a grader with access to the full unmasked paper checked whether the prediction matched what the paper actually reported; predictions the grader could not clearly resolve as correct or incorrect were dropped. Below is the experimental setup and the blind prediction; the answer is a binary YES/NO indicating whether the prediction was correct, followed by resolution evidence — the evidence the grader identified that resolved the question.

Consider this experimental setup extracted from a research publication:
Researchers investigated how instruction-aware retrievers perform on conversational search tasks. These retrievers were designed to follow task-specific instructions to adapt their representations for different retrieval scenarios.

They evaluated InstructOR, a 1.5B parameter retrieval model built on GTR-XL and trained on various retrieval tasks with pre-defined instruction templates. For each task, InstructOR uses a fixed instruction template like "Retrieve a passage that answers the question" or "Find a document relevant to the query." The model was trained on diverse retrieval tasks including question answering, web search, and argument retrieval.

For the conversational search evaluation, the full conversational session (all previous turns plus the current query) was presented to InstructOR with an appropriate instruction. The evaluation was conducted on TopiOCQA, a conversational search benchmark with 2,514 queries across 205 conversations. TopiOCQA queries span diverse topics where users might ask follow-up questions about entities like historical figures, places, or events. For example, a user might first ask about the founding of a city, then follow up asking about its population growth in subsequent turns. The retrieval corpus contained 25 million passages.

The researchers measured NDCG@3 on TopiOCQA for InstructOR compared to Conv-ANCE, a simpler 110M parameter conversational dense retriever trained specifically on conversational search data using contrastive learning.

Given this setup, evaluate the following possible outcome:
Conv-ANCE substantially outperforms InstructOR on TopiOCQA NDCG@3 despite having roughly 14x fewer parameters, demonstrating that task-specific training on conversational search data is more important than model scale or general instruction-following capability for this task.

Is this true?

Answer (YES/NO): YES